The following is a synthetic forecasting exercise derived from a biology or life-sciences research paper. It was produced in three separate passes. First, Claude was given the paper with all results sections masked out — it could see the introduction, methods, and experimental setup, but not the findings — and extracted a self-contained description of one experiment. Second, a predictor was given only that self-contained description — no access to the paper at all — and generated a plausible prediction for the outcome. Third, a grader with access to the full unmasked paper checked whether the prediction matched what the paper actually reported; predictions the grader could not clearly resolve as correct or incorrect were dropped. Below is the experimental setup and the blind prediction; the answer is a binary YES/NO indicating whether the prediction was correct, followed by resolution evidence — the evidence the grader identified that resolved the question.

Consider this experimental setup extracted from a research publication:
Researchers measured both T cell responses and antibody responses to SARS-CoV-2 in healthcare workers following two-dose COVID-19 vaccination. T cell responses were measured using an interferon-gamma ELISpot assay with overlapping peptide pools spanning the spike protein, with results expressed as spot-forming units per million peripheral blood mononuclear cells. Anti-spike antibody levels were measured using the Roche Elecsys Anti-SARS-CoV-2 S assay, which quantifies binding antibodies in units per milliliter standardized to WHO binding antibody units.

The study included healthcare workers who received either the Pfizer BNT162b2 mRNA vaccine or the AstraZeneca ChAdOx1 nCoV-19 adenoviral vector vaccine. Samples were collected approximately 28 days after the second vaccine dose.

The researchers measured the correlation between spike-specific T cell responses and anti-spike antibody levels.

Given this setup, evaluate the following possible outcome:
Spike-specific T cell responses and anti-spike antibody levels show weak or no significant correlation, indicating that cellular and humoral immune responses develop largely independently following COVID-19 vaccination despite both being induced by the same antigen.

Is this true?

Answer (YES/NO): YES